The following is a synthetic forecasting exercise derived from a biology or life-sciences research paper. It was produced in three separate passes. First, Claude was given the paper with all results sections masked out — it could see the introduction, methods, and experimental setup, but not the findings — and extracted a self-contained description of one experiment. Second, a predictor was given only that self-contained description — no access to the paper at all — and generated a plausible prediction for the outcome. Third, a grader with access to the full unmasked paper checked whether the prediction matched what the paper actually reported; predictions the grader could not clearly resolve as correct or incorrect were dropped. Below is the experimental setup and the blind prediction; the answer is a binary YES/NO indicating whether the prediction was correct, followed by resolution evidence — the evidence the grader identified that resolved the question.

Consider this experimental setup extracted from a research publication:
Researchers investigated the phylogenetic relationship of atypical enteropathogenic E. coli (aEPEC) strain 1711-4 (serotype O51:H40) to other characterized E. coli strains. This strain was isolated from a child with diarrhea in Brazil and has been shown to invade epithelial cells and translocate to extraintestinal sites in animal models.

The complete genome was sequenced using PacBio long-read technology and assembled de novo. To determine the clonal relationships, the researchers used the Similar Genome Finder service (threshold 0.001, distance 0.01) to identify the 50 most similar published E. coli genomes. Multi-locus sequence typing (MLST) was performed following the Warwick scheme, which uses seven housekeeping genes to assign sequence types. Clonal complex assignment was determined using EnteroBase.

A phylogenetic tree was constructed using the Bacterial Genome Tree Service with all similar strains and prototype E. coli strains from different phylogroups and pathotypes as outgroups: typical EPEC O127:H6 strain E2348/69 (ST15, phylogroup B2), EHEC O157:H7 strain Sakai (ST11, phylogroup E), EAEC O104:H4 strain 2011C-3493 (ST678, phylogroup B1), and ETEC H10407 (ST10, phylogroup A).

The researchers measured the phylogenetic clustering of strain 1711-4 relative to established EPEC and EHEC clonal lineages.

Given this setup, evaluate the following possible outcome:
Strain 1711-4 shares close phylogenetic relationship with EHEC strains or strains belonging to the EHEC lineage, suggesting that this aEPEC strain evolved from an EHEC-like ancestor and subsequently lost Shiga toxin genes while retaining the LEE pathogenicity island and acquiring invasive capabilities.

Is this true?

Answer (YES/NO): NO